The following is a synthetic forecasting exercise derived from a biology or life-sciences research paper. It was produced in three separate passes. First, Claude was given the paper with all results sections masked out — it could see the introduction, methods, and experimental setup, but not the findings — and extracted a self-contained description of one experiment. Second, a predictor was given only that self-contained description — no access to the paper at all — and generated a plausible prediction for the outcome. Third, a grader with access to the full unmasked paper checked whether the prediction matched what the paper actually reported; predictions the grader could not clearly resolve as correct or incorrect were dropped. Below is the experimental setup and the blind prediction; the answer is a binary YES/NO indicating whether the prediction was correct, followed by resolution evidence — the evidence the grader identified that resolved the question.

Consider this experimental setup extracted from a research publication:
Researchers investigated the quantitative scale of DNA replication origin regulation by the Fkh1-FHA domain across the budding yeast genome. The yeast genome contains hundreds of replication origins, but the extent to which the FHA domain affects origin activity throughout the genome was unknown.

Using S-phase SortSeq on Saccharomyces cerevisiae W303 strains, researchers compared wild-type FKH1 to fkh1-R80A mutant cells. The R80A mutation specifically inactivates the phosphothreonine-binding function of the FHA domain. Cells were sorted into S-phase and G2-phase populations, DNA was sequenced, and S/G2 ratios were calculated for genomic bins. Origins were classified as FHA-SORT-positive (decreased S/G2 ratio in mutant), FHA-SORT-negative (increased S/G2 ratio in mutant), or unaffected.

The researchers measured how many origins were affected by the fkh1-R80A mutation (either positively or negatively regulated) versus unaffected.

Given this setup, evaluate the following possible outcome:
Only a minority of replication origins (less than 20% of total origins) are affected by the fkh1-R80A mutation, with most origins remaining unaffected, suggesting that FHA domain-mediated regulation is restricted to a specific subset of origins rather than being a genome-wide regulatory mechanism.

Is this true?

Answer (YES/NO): NO